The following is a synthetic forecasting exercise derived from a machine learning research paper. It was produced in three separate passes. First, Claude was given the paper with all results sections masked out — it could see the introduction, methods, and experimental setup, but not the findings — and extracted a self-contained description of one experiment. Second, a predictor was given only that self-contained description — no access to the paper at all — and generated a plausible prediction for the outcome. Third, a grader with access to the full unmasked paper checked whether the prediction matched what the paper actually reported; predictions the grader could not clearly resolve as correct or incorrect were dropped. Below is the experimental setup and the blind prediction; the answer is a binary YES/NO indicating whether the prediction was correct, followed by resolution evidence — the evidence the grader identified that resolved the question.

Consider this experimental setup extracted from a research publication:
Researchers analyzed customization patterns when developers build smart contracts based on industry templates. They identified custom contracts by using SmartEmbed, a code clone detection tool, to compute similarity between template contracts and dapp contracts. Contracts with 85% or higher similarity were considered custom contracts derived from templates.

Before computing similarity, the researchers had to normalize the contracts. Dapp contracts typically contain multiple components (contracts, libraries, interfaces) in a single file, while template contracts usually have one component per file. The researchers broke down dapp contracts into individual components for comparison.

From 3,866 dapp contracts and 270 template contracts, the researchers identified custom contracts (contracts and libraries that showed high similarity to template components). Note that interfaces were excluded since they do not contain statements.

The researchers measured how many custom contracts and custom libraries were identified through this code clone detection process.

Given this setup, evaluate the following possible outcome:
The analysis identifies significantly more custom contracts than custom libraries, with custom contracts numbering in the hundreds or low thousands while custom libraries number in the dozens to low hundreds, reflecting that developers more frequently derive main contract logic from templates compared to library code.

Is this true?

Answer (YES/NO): YES